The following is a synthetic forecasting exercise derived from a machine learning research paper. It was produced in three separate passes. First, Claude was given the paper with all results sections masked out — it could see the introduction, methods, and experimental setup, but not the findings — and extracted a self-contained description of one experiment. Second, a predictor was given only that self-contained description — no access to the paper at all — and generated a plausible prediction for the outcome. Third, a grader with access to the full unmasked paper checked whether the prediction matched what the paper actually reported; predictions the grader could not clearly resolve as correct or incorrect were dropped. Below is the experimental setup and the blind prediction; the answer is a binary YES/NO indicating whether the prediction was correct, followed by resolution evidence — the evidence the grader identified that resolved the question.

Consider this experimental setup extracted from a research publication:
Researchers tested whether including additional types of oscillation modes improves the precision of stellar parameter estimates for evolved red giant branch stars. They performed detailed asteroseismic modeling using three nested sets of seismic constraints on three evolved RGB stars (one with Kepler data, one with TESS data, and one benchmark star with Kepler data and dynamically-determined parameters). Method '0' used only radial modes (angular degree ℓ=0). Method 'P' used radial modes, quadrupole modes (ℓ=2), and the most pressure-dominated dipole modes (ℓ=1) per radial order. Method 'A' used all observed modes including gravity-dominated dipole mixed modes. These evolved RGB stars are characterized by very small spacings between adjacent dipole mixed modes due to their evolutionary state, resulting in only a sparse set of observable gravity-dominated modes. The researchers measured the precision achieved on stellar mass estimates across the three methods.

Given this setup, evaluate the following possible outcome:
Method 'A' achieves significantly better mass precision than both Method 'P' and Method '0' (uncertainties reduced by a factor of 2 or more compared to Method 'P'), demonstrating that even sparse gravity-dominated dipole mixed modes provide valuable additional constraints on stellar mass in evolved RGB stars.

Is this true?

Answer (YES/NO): NO